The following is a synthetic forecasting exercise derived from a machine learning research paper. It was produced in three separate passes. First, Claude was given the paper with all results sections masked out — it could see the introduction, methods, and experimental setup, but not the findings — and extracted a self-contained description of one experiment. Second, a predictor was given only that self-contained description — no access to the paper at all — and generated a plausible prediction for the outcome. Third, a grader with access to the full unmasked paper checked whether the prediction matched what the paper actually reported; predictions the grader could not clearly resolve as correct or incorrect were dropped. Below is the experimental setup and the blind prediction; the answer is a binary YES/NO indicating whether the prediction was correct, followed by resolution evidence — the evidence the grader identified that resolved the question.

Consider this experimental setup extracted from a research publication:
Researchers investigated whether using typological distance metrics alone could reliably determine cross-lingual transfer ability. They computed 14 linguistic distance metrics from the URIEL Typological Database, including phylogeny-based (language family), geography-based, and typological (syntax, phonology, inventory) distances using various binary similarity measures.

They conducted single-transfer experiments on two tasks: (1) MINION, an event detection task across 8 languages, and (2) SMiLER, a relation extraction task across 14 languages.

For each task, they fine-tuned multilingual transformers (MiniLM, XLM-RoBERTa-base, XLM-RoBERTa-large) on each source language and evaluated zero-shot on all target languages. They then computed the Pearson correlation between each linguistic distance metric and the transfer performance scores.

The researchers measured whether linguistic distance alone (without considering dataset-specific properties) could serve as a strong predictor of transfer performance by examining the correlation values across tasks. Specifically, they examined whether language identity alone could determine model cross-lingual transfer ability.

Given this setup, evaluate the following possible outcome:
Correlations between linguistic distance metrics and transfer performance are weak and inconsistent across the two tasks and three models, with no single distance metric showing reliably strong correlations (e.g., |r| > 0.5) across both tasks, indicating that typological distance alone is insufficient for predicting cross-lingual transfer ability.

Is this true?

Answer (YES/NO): NO